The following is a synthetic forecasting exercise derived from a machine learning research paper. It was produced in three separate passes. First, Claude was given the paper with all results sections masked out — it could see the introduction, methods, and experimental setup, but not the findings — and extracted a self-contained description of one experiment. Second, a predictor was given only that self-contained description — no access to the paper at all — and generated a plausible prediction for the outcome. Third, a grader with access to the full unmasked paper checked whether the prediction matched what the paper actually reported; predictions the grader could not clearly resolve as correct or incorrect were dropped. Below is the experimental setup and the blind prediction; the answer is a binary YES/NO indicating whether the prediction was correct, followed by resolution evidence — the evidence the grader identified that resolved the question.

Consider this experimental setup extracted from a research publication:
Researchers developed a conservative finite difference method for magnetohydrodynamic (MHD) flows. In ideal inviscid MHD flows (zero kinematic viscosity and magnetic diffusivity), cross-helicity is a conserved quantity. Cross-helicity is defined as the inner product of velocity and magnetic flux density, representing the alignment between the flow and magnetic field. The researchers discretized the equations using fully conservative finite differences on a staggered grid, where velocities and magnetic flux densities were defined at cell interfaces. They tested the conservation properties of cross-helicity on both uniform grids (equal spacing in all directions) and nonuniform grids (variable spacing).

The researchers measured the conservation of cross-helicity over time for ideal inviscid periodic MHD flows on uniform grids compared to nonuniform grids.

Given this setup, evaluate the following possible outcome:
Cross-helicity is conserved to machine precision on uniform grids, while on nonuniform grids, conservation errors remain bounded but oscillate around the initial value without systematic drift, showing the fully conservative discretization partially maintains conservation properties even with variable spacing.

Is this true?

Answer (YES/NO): NO